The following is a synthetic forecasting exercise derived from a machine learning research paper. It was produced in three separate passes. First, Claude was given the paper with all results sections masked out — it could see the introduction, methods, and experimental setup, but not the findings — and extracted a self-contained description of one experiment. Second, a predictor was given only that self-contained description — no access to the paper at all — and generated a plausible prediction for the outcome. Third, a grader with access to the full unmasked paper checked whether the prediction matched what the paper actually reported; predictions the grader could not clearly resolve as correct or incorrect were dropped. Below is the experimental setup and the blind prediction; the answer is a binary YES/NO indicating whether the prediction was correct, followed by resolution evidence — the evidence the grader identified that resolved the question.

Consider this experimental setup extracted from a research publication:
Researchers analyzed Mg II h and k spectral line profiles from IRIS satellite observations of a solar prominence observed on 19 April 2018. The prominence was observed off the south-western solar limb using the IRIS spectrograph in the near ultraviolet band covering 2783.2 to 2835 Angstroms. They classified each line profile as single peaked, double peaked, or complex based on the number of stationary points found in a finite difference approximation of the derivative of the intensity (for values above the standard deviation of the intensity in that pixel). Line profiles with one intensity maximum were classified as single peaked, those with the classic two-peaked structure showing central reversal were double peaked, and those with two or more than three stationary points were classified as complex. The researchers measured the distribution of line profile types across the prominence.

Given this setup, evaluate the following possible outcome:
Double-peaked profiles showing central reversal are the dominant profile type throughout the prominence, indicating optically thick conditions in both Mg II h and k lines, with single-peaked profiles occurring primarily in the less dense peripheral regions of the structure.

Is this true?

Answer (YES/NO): NO